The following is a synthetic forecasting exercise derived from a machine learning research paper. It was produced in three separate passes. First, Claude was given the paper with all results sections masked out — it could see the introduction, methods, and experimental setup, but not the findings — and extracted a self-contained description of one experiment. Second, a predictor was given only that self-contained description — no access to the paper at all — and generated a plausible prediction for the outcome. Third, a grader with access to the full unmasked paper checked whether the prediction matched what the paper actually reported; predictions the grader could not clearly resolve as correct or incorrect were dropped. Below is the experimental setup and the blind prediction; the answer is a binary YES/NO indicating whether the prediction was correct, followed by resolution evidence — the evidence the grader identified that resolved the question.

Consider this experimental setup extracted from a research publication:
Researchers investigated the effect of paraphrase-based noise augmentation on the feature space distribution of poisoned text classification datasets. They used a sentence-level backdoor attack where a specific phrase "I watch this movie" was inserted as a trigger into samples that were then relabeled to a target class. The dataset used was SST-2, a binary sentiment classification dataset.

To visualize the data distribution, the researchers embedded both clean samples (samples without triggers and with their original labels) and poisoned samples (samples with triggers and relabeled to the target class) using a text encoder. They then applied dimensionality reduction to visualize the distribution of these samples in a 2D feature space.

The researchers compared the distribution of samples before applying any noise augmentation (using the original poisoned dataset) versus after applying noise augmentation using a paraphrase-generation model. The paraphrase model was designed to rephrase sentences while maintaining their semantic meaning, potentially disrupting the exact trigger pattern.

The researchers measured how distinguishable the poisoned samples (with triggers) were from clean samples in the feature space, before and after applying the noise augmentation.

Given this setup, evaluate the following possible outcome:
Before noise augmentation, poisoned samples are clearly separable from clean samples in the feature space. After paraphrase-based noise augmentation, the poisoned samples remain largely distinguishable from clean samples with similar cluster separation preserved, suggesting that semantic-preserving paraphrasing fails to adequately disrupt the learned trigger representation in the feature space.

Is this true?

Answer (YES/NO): NO